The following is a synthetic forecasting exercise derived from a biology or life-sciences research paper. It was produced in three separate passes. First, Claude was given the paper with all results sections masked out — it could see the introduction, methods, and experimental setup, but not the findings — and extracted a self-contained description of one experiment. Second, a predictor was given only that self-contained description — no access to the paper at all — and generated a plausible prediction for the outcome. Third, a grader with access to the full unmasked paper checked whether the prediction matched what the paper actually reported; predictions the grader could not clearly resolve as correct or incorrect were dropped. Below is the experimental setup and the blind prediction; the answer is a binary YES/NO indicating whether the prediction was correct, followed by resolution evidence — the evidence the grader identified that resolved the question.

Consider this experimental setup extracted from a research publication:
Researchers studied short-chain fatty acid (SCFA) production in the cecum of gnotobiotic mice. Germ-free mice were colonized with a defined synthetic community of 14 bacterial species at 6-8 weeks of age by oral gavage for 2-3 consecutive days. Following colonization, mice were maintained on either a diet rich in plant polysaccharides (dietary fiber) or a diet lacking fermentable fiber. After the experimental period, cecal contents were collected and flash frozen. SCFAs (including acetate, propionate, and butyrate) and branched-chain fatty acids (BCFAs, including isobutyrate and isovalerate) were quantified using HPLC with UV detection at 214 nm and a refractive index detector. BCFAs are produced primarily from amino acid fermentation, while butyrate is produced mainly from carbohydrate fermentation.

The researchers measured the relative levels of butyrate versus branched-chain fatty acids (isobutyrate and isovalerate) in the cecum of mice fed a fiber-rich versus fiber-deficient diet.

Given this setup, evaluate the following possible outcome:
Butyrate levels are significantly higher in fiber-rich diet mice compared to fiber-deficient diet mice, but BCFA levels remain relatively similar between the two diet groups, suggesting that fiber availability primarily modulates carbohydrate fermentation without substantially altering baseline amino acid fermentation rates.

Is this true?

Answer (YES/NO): NO